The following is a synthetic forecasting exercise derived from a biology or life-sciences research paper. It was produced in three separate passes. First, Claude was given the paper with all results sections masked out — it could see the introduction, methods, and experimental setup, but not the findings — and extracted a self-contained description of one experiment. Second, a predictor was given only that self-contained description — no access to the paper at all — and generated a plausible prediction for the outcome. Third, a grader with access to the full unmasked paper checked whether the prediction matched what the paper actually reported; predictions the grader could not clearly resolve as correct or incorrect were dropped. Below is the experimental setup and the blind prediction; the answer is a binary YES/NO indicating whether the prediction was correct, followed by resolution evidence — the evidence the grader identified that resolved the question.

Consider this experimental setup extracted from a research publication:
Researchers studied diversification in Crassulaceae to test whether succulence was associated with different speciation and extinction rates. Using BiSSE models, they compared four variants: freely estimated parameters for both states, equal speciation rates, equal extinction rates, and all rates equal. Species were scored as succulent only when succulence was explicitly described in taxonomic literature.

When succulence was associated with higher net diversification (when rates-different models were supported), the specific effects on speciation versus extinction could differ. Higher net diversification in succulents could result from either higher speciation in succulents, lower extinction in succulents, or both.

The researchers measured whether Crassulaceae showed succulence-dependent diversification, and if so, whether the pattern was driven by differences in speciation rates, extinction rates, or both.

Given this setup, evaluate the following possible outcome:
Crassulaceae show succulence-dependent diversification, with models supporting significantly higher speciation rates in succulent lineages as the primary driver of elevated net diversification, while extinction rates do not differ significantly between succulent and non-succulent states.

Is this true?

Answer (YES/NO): NO